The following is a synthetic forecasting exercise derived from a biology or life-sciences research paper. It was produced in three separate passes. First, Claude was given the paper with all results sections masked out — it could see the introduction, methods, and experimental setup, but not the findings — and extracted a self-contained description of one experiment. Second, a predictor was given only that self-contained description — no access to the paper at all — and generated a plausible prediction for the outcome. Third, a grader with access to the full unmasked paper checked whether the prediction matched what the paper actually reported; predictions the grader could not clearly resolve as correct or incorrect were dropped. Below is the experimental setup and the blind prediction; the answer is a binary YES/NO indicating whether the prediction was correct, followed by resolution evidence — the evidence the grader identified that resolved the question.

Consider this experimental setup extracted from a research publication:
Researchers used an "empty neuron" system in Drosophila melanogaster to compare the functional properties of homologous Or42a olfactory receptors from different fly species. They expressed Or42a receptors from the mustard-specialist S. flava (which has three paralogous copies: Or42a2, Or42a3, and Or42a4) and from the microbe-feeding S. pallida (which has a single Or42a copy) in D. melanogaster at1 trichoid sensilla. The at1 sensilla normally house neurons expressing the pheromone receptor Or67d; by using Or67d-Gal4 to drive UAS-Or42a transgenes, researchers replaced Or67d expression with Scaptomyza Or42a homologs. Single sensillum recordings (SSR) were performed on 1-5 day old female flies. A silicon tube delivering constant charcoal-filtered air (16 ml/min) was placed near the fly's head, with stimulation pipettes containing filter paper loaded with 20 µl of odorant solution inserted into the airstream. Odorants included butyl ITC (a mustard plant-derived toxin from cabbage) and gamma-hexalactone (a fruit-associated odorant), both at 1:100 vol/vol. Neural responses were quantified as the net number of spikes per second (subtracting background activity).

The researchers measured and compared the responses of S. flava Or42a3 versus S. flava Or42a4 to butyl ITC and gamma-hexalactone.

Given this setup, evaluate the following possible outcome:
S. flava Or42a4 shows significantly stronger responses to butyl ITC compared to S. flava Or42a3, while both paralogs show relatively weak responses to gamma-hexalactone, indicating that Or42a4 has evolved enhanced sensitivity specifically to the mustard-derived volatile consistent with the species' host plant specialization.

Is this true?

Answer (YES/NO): NO